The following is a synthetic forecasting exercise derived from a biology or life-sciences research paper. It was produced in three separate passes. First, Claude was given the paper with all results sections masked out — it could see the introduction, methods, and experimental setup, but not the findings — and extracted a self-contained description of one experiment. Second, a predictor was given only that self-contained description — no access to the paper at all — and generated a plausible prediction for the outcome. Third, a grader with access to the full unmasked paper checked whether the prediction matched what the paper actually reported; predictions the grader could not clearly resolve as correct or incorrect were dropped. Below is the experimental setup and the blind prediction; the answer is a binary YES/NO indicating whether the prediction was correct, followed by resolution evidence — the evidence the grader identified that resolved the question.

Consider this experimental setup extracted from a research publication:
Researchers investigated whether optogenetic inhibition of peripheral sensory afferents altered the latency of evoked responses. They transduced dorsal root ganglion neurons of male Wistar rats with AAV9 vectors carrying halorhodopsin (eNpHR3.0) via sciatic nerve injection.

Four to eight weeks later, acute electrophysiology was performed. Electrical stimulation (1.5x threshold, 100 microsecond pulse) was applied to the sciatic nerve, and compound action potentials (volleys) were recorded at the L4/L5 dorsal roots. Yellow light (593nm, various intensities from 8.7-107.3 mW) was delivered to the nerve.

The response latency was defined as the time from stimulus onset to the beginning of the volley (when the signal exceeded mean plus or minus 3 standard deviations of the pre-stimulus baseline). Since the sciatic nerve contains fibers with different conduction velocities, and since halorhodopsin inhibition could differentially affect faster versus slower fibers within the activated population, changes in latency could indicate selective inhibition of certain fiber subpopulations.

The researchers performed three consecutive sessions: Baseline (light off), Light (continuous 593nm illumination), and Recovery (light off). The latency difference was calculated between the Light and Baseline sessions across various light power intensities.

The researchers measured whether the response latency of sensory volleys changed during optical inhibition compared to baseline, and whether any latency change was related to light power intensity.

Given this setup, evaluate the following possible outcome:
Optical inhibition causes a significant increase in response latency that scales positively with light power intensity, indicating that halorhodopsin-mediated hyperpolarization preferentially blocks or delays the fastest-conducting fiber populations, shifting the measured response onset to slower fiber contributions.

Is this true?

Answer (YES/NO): YES